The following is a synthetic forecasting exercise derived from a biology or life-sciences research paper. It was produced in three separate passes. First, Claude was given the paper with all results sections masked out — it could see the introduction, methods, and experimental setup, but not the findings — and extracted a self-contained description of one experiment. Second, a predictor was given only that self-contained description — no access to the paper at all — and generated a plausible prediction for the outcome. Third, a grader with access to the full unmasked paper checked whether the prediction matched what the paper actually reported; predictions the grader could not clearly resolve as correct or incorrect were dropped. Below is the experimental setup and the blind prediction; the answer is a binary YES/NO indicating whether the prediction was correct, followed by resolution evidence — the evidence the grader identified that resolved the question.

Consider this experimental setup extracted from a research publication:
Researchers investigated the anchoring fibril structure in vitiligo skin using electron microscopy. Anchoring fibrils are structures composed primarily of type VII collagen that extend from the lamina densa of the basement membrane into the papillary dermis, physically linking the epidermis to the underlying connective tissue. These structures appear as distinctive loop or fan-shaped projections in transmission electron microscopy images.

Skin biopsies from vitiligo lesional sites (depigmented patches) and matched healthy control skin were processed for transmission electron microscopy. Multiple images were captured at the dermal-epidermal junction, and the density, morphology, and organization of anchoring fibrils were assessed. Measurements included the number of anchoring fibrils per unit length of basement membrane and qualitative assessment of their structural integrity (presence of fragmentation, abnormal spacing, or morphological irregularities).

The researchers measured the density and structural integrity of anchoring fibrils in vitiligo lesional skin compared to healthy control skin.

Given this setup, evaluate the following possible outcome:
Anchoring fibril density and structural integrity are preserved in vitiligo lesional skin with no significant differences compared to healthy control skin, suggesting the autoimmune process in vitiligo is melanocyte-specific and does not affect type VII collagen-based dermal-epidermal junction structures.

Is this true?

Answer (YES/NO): NO